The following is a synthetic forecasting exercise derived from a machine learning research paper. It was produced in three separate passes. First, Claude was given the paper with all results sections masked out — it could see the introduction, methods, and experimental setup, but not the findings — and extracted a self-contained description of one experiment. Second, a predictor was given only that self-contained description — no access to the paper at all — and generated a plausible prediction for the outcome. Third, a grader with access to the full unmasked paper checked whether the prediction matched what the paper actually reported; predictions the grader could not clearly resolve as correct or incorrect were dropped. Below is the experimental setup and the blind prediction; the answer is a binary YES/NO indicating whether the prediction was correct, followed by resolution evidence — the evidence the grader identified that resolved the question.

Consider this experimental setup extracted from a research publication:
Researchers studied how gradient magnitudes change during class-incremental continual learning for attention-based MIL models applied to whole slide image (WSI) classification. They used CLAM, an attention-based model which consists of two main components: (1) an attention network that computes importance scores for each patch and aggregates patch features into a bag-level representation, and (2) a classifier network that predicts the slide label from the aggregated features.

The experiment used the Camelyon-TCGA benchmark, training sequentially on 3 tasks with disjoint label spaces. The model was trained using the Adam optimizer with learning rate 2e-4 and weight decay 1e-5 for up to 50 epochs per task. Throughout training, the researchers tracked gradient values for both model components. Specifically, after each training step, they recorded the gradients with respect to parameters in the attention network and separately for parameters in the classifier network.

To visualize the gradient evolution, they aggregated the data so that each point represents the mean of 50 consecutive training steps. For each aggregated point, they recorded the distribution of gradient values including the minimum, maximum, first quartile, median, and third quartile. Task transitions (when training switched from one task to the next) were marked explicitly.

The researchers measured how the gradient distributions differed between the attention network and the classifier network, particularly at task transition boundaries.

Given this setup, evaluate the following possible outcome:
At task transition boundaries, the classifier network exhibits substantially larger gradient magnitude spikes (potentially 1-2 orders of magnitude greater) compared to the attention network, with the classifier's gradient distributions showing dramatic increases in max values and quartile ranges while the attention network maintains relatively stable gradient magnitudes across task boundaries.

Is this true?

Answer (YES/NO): NO